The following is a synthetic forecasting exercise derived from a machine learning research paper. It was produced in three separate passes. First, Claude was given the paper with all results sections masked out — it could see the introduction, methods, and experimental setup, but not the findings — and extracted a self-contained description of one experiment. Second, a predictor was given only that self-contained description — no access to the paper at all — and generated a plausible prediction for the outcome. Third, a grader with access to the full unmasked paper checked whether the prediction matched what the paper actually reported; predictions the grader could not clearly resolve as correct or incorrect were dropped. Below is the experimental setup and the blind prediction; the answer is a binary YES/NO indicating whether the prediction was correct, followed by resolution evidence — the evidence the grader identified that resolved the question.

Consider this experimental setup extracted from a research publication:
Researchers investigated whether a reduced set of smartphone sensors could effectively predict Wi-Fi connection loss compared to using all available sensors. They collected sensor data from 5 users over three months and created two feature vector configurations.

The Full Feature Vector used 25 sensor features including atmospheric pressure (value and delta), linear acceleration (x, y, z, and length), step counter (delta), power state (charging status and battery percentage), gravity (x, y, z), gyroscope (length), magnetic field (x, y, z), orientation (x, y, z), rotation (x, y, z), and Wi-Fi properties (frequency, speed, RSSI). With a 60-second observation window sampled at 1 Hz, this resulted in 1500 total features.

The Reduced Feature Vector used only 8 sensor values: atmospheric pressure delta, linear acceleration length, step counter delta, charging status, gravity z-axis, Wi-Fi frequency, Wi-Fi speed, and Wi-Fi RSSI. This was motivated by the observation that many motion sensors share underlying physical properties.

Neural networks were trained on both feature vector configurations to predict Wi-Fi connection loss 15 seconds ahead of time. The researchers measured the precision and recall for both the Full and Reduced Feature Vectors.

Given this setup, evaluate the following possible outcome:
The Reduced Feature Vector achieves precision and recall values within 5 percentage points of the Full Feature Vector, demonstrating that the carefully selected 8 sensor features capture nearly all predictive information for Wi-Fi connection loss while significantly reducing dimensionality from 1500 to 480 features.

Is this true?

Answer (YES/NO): NO